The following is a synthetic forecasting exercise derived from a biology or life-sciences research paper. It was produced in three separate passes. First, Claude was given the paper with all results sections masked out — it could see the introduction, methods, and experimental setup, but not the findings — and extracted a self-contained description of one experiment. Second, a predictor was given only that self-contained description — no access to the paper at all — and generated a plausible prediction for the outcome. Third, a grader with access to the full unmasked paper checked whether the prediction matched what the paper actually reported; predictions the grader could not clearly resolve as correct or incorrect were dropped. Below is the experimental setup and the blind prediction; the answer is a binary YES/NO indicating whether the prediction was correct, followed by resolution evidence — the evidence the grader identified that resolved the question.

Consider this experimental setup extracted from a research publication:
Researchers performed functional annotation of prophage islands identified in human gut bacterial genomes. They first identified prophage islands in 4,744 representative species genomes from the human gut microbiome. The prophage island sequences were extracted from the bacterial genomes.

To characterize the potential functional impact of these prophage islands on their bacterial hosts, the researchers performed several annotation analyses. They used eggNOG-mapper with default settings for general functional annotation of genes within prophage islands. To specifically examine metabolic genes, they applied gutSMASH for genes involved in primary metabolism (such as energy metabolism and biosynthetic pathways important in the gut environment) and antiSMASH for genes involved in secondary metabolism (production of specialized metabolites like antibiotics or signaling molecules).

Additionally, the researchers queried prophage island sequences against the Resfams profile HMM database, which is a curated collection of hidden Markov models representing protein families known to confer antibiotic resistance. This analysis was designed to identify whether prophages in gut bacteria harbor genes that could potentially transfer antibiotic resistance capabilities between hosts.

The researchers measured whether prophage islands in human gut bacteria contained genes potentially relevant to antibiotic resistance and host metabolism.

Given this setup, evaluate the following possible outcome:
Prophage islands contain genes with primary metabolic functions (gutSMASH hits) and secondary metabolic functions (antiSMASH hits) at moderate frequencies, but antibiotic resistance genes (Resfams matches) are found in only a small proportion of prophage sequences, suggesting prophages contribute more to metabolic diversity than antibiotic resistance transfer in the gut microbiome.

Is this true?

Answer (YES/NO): NO